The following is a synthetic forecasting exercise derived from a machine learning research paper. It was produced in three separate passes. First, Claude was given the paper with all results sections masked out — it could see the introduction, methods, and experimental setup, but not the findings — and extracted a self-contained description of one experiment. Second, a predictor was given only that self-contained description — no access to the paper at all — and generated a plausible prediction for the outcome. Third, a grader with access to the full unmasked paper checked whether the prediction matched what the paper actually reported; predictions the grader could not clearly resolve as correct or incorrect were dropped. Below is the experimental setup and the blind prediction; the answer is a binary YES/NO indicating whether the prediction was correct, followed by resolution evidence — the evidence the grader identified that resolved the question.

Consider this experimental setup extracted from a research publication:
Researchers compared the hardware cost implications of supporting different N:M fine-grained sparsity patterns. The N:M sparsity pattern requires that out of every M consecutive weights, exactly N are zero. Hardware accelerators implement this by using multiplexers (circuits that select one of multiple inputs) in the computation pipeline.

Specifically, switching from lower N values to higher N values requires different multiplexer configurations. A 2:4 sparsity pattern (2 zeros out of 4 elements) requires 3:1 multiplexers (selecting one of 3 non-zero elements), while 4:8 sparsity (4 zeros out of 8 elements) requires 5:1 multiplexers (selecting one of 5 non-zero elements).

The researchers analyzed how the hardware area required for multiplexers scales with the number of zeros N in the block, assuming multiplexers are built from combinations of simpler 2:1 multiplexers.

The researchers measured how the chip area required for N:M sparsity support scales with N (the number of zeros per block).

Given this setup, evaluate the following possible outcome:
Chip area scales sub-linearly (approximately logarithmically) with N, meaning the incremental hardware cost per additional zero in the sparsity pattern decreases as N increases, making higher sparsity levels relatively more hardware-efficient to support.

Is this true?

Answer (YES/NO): YES